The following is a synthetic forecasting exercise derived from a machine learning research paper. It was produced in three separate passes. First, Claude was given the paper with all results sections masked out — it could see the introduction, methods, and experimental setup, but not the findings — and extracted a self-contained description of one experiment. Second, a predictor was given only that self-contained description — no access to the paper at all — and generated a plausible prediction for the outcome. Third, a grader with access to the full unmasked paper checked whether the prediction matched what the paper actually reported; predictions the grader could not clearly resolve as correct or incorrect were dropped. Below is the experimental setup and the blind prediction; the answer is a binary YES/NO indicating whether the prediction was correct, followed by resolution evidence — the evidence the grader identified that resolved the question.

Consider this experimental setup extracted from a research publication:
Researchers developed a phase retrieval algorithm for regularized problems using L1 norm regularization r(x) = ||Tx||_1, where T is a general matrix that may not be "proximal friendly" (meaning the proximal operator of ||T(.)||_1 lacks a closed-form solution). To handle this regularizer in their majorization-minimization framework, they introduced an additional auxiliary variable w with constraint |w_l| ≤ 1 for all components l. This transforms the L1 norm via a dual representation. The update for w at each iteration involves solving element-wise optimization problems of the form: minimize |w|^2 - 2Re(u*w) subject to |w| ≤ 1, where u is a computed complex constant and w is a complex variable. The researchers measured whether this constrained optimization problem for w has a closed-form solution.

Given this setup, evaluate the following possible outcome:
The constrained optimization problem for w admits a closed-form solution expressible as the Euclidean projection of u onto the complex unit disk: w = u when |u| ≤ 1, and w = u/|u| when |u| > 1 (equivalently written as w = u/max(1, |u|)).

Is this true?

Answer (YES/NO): YES